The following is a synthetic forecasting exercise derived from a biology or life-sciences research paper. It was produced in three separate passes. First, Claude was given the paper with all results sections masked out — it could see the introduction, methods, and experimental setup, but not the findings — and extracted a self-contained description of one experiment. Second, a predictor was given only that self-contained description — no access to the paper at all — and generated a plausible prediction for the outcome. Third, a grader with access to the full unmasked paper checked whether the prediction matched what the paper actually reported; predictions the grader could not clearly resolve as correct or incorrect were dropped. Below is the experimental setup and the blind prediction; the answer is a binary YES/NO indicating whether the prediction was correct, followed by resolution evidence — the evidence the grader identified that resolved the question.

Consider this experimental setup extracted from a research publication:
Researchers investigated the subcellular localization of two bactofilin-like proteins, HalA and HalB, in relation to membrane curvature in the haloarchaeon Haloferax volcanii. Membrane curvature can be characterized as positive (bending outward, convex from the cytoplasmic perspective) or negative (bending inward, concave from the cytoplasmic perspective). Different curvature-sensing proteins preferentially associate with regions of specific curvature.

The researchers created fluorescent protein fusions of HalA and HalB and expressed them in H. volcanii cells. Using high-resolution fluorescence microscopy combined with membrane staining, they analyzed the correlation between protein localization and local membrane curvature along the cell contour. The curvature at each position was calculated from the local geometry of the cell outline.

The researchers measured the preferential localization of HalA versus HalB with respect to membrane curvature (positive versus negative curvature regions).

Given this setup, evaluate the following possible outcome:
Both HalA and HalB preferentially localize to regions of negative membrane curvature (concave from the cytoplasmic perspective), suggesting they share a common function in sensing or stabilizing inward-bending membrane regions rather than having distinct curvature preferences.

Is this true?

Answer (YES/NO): NO